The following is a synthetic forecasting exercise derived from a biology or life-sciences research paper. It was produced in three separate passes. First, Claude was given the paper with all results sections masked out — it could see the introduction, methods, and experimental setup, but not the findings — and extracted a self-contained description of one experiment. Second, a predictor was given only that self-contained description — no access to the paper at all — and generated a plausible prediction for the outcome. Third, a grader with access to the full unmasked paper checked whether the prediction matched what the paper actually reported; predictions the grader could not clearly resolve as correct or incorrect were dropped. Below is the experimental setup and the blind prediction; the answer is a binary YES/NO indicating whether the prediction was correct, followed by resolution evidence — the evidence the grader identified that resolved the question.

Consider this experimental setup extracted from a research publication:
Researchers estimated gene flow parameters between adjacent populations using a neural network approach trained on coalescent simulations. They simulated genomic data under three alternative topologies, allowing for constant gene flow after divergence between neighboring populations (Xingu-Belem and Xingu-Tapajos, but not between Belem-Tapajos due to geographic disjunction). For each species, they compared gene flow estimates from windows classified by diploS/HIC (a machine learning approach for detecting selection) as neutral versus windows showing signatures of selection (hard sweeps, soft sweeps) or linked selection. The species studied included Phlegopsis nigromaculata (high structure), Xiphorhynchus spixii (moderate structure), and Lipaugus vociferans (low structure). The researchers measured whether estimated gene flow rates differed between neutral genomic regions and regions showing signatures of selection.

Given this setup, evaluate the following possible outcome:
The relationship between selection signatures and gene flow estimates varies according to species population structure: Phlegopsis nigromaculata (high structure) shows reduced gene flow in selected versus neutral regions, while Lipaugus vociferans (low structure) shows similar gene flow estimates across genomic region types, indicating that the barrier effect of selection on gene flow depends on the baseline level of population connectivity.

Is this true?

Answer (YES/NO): NO